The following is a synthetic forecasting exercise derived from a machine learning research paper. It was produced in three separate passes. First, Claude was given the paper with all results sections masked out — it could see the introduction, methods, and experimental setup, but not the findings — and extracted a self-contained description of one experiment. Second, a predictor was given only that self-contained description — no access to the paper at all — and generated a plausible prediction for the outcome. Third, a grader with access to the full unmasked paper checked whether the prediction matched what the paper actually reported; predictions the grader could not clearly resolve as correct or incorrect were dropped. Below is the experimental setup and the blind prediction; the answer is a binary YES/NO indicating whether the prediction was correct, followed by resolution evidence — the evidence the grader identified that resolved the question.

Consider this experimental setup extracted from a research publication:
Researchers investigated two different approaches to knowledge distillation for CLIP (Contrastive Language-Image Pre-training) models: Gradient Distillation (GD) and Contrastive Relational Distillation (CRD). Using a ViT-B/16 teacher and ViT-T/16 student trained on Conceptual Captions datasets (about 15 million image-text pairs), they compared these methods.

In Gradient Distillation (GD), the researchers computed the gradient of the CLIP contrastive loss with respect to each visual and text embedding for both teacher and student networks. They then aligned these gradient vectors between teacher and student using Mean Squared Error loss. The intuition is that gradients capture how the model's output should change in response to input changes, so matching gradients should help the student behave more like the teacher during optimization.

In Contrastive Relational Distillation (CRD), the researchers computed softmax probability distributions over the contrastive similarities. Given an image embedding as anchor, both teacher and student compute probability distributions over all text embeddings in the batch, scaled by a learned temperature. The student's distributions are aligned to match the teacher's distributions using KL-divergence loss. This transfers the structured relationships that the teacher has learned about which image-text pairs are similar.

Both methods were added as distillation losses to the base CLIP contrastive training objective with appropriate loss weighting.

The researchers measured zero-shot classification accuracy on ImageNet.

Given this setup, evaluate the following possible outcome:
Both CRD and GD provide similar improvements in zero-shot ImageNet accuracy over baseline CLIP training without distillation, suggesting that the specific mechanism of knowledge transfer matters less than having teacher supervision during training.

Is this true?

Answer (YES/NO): NO